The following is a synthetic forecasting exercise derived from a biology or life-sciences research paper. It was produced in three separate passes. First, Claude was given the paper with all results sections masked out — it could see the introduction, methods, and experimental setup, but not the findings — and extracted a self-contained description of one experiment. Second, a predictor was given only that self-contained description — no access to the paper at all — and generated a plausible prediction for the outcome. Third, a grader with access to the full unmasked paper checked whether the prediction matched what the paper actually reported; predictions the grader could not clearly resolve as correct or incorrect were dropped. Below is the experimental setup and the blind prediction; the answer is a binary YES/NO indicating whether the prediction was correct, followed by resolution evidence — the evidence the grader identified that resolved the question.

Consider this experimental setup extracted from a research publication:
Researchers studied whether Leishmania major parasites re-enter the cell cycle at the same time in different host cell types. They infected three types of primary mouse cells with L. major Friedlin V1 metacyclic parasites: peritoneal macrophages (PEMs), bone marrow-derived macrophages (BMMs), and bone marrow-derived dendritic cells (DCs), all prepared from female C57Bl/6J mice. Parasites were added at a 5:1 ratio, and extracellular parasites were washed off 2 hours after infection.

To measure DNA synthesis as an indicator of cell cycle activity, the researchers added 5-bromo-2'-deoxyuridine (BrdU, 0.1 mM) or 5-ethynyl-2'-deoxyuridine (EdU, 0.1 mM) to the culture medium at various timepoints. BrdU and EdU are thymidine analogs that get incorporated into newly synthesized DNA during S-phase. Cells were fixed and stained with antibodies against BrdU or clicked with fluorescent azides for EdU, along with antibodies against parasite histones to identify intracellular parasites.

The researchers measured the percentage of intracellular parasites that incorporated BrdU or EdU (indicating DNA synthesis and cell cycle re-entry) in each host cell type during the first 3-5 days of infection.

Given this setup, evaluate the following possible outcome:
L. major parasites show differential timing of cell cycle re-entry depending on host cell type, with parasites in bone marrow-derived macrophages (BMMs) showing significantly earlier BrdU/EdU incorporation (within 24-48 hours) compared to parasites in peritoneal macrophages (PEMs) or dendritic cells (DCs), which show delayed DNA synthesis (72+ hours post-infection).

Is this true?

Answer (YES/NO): NO